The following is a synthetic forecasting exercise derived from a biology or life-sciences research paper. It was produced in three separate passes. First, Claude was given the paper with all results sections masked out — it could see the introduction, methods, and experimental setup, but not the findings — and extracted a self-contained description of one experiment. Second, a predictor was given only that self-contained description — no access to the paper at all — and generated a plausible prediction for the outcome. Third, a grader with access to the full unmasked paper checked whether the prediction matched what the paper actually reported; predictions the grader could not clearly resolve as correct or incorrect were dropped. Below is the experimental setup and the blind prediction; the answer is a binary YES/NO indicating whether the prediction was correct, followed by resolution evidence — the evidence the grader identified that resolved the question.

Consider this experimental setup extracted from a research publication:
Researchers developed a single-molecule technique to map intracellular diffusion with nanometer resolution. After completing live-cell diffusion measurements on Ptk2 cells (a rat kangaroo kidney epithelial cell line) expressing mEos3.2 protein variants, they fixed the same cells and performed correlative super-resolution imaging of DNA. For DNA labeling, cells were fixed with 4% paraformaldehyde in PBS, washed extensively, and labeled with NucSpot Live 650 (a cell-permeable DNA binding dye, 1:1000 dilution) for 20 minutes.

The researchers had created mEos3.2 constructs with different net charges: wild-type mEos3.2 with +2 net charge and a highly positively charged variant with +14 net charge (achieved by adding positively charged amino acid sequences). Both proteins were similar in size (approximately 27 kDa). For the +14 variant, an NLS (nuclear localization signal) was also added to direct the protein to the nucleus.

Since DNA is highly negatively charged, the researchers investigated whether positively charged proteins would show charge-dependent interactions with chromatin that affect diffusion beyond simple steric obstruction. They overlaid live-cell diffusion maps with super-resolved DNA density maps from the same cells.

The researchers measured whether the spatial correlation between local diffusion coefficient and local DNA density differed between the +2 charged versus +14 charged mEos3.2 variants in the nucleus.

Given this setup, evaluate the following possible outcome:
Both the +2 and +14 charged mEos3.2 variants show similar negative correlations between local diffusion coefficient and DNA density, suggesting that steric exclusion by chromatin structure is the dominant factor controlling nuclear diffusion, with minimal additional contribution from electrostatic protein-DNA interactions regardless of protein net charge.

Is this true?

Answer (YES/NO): YES